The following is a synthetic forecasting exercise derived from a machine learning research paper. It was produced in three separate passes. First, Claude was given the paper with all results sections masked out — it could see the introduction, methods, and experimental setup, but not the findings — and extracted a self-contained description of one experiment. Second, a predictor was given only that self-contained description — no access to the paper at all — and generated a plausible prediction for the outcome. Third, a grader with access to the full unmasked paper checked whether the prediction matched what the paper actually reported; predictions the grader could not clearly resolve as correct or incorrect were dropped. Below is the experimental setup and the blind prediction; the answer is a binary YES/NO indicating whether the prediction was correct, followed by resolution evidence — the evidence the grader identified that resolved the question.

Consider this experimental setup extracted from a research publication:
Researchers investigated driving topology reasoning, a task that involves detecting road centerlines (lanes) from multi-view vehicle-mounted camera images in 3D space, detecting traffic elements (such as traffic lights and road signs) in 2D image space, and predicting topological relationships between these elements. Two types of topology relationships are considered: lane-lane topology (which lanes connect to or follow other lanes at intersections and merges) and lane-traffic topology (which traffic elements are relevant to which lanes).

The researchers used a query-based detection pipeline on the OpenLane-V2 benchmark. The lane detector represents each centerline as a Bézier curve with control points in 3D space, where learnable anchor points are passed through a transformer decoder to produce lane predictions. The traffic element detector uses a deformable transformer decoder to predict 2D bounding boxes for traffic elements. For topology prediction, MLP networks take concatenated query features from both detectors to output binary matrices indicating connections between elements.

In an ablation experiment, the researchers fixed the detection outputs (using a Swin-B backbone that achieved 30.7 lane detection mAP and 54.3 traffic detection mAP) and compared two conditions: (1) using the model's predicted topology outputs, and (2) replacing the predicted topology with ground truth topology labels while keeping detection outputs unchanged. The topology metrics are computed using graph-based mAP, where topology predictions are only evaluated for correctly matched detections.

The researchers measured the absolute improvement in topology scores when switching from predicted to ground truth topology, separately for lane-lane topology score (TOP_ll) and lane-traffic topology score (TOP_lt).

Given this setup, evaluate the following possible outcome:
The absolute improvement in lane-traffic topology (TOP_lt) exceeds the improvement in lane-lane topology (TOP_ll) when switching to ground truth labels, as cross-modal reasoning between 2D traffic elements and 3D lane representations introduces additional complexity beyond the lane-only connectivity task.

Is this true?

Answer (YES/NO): YES